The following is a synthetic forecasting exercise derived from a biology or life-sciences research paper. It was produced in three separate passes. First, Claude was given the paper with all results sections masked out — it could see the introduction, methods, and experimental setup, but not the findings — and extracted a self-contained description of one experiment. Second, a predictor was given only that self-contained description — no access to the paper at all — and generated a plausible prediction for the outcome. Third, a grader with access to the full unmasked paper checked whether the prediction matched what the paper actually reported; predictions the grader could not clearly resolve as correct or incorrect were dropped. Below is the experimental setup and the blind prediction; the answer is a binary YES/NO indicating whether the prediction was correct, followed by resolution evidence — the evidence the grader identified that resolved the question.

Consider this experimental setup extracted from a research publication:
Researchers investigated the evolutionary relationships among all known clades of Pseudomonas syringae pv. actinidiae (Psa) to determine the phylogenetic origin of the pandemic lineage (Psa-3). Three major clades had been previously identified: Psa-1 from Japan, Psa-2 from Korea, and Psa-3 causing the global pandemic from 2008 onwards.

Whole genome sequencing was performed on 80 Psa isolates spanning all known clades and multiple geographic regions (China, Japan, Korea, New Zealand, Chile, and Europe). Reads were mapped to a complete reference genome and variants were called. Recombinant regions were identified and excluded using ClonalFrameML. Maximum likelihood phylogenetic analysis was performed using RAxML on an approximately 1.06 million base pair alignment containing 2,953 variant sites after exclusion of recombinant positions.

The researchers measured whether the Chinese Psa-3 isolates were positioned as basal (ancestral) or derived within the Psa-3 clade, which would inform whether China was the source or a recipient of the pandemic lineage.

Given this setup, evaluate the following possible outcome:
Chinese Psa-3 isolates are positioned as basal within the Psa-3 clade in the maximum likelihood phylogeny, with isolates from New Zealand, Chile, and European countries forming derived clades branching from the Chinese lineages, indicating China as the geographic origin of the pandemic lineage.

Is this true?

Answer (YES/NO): YES